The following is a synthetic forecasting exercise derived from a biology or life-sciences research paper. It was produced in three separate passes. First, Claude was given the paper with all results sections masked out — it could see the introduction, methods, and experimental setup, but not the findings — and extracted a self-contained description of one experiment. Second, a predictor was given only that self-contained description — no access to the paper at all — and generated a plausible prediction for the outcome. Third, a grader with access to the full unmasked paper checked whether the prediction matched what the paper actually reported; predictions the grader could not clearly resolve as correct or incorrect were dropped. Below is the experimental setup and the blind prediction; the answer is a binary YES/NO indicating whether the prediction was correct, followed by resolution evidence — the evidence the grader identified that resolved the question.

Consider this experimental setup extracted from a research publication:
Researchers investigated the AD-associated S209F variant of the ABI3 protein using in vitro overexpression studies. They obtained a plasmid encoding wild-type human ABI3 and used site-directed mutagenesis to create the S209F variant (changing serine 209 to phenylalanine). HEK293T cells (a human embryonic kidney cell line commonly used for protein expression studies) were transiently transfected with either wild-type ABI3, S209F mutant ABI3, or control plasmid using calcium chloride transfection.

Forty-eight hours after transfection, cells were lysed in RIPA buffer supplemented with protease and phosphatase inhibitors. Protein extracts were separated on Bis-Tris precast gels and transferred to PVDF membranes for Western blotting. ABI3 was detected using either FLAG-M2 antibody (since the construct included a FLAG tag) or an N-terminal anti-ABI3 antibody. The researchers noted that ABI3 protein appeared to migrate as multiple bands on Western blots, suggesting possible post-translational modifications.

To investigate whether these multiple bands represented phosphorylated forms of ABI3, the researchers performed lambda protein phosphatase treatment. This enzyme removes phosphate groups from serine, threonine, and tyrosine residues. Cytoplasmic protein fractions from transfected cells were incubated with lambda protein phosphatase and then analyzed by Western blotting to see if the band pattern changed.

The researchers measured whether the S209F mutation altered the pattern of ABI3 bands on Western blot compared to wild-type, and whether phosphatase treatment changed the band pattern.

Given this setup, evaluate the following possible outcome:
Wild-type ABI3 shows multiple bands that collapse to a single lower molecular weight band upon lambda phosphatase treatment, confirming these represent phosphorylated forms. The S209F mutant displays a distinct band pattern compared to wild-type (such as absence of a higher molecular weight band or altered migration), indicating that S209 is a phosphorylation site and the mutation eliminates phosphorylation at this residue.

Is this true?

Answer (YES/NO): NO